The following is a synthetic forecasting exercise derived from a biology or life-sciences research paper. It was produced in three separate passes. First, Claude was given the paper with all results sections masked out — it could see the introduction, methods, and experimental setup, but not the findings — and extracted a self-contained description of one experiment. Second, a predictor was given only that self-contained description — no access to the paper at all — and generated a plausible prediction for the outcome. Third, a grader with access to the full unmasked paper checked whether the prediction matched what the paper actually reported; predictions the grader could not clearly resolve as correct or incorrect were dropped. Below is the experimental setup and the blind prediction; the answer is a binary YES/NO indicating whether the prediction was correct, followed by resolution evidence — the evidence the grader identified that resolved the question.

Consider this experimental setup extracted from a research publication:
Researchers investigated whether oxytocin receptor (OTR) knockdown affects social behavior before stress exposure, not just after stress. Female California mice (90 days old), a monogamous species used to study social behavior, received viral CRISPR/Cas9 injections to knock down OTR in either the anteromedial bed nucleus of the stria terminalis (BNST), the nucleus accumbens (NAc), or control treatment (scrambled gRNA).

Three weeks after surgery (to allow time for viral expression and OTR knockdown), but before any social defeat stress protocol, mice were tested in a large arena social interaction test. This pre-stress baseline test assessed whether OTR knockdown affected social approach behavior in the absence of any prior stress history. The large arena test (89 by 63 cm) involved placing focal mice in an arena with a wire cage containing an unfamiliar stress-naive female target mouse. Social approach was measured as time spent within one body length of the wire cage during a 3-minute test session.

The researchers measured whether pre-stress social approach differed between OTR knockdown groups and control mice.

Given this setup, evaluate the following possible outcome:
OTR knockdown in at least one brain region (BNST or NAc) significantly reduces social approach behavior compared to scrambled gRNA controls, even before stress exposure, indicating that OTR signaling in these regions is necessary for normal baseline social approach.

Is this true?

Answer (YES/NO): NO